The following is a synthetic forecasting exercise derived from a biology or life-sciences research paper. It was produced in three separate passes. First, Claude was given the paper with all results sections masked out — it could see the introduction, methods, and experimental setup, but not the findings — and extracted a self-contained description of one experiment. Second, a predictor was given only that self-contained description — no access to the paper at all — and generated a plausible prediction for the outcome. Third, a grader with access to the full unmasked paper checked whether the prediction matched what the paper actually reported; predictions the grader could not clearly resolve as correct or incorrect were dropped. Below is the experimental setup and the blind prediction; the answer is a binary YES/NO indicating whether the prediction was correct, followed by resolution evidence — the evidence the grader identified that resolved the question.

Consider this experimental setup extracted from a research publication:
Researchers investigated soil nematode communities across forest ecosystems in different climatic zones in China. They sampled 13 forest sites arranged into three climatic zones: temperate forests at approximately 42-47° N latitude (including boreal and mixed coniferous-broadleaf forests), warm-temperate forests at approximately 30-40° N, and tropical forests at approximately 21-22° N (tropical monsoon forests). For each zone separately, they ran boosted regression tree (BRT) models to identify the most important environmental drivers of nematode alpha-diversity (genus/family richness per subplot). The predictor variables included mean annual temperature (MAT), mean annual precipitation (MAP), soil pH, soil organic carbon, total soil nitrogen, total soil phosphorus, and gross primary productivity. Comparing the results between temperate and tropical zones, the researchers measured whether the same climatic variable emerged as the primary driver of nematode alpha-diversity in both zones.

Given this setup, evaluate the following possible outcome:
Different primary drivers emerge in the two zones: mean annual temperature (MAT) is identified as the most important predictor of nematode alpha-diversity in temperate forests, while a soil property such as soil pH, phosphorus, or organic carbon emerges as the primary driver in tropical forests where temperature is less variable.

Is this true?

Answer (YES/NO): NO